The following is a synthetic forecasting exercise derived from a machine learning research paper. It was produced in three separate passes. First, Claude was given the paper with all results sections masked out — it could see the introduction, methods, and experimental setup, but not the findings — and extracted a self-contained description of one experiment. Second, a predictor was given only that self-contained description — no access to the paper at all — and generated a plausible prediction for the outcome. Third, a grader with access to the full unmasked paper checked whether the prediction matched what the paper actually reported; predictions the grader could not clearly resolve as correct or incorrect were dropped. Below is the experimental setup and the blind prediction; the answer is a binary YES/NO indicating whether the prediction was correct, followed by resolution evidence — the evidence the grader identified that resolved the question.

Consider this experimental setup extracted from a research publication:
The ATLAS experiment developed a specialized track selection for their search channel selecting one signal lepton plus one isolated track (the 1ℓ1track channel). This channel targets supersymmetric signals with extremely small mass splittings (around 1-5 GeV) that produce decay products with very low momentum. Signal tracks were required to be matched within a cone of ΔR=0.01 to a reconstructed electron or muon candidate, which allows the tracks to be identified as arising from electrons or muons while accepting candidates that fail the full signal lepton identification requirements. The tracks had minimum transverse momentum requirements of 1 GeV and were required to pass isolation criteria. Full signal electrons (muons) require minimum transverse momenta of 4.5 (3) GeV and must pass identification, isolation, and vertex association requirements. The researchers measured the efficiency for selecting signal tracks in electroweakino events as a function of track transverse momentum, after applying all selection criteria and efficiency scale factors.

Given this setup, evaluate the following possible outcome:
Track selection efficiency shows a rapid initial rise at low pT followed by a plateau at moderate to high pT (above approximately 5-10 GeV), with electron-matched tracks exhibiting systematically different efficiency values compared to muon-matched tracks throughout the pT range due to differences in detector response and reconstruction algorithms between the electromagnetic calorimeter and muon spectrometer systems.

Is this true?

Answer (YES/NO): NO